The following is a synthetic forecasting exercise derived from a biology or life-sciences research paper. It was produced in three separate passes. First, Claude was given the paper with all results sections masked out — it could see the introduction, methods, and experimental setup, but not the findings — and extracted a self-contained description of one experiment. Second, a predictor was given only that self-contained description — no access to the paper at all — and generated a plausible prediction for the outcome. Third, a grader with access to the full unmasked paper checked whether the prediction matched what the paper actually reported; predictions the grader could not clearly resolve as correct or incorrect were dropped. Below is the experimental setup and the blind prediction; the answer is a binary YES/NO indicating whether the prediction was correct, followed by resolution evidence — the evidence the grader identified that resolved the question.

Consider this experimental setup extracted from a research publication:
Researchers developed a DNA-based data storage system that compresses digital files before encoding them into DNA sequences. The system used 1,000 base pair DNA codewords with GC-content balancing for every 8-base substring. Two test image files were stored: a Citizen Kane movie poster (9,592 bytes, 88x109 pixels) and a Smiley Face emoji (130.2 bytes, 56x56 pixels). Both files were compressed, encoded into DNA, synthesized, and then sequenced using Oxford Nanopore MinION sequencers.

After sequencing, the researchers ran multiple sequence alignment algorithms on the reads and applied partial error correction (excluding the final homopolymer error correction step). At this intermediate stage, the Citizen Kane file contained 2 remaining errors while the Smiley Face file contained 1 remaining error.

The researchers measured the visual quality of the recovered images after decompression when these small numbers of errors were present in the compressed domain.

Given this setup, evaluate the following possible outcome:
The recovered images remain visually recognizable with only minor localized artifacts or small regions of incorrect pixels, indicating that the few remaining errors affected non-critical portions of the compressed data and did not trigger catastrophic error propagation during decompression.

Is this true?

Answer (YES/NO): NO